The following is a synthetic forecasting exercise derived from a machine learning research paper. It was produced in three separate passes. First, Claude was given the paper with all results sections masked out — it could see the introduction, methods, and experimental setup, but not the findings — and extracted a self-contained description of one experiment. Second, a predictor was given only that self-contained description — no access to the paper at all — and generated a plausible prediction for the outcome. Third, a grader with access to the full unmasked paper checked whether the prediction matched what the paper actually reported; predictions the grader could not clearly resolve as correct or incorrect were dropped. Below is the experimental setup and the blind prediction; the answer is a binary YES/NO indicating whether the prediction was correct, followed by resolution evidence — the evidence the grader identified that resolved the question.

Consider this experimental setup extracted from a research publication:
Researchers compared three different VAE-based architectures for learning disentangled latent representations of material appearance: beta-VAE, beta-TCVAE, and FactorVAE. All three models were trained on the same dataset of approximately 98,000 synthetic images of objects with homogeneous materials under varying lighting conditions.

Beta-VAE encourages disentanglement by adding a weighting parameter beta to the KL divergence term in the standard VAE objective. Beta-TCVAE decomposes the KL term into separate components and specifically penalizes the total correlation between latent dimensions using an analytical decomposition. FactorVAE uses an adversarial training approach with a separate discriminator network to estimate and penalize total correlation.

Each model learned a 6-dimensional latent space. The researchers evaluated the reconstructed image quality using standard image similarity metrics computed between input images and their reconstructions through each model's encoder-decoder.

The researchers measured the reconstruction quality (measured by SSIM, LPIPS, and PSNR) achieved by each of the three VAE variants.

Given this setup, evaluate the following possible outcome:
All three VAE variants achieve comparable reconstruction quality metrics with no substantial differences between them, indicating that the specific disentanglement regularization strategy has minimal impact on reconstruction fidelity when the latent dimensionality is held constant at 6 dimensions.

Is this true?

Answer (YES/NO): NO